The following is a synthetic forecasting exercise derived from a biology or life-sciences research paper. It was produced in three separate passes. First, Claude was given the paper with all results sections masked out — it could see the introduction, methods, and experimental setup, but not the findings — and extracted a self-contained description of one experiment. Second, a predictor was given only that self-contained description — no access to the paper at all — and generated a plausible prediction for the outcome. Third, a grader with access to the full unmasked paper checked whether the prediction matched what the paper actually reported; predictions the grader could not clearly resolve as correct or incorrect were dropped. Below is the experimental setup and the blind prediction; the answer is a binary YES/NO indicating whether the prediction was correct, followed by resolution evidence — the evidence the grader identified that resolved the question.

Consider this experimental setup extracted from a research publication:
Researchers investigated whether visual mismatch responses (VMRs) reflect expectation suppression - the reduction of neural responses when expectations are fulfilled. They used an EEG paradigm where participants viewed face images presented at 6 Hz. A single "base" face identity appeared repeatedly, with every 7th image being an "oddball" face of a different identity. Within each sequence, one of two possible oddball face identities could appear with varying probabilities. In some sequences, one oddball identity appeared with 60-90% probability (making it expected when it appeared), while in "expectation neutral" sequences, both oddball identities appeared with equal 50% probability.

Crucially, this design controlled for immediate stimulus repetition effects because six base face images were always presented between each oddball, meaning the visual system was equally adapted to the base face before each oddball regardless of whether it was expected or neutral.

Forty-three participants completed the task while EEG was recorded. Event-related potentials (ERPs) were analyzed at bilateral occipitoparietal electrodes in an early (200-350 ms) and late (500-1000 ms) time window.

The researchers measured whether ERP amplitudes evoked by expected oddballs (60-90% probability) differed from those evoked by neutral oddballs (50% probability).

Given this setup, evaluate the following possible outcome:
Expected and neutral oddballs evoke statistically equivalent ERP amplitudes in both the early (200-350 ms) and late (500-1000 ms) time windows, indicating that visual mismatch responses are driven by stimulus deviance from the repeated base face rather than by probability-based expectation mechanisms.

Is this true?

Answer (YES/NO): NO